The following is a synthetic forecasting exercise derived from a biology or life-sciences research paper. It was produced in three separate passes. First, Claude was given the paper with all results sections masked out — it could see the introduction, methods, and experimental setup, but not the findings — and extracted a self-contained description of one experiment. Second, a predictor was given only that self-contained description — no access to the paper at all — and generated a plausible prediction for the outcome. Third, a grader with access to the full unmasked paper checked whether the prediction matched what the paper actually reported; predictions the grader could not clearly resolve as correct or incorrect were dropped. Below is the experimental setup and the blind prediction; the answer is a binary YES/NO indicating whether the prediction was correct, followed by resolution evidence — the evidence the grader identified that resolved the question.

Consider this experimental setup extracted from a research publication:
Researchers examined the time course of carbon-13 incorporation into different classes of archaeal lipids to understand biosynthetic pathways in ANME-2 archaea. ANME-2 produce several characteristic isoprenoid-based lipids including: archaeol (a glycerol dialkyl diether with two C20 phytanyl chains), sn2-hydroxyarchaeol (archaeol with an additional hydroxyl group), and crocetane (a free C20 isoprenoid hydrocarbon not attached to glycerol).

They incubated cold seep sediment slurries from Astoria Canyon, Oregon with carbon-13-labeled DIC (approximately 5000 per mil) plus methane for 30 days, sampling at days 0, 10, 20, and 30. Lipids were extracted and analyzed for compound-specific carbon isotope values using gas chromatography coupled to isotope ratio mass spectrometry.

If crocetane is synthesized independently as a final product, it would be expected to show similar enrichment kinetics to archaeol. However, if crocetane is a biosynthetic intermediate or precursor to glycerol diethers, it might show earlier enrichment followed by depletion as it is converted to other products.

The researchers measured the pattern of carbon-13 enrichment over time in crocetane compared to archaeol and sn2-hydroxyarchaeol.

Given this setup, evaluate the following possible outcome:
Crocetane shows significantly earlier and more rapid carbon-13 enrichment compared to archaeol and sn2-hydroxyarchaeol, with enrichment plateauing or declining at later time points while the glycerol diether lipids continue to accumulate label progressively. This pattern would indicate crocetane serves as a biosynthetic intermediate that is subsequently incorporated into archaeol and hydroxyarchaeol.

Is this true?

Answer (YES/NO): NO